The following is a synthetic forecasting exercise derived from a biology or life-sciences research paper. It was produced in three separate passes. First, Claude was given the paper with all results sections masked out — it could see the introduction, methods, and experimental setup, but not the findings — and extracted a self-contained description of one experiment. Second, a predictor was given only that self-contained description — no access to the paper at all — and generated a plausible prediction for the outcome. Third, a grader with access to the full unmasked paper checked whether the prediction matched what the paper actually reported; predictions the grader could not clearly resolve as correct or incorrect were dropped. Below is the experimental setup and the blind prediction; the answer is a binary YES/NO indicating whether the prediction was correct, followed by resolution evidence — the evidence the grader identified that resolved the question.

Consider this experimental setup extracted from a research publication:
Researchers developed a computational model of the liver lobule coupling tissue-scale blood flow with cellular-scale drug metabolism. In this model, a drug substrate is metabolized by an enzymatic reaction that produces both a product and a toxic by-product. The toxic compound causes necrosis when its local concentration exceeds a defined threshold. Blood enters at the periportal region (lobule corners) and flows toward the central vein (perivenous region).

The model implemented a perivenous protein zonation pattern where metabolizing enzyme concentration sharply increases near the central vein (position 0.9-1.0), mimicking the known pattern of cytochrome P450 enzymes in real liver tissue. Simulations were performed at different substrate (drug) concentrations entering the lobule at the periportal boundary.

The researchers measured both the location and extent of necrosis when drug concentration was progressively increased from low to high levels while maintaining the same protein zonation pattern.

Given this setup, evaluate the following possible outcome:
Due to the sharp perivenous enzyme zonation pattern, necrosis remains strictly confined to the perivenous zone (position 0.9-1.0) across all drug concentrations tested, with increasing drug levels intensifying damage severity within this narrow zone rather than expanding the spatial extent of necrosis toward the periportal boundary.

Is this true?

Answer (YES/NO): NO